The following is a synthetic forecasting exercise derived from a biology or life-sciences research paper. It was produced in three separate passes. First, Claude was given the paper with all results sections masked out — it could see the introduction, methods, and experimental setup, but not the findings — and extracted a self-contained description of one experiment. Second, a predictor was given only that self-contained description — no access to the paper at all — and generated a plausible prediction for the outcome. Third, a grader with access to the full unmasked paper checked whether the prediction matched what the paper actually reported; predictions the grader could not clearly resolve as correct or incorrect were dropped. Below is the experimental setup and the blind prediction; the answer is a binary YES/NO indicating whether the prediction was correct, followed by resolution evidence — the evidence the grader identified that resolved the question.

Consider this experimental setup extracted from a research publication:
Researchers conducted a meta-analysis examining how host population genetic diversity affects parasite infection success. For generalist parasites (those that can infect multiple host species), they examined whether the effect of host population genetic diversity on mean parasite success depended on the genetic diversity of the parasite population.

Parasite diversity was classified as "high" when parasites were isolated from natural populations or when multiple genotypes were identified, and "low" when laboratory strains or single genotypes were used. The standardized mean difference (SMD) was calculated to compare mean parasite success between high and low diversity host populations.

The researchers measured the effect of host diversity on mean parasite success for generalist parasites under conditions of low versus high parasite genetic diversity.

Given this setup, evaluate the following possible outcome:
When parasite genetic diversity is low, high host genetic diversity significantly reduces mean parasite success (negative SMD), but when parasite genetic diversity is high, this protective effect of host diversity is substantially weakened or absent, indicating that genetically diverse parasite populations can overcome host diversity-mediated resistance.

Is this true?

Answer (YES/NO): NO